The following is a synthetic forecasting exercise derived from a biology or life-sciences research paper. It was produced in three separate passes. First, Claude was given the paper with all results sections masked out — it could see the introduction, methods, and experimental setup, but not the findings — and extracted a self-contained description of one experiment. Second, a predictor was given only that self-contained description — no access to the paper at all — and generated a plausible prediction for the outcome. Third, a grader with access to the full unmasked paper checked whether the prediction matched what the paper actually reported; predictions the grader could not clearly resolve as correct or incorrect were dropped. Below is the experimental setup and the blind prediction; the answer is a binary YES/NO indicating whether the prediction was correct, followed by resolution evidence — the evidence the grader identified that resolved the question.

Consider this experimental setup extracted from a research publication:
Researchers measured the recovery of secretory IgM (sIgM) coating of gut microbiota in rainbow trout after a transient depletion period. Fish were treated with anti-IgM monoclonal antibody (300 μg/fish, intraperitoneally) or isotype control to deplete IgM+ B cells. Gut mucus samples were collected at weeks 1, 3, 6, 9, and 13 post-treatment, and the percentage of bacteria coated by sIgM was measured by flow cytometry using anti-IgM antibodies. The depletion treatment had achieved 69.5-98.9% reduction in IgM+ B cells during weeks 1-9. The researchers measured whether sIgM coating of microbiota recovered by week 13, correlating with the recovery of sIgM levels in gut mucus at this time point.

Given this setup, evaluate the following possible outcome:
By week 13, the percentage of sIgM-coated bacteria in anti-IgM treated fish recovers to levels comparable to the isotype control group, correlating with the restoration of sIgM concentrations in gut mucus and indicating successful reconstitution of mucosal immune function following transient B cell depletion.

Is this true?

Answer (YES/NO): YES